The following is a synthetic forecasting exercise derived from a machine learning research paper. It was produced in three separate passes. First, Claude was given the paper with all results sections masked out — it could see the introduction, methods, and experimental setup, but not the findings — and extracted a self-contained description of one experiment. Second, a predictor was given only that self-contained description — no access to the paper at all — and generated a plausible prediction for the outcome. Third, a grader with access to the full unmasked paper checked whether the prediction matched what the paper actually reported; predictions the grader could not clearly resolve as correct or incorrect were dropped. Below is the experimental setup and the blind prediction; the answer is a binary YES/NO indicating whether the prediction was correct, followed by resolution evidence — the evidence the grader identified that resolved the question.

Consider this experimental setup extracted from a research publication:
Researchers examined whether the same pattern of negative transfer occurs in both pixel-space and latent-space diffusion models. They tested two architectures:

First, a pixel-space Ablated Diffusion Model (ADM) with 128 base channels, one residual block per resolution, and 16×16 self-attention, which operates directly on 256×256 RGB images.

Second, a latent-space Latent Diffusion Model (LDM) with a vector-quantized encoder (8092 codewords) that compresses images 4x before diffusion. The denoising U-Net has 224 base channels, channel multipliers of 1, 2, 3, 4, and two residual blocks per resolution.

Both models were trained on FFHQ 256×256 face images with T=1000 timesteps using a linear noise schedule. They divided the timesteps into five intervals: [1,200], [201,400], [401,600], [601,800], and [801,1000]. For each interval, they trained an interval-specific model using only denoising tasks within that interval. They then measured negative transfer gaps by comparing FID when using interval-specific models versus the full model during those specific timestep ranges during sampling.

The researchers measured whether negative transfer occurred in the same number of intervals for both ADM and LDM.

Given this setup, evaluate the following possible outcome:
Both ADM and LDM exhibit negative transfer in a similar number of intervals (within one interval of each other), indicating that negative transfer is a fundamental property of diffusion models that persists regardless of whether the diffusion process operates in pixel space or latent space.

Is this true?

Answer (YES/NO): YES